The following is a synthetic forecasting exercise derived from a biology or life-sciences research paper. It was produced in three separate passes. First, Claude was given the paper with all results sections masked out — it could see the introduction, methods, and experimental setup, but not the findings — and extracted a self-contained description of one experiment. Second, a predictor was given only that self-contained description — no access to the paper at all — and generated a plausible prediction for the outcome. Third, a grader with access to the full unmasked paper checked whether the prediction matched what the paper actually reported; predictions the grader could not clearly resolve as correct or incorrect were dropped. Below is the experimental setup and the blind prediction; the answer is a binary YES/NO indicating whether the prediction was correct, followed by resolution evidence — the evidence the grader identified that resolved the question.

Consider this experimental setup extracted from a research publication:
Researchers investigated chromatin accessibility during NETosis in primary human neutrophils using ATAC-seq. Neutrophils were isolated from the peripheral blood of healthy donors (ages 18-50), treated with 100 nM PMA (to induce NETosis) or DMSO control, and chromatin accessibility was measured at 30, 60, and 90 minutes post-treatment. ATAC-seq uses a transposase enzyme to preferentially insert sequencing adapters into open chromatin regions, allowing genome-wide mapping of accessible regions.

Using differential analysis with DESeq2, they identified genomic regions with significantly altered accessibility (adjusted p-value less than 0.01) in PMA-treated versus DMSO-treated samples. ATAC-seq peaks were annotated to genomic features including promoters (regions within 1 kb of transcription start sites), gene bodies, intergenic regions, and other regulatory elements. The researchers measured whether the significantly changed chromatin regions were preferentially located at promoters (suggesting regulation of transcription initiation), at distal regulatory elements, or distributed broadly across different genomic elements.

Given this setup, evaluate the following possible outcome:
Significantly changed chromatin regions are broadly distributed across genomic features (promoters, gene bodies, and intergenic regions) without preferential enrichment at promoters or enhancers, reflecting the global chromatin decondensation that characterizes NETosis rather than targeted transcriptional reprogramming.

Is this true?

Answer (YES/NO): NO